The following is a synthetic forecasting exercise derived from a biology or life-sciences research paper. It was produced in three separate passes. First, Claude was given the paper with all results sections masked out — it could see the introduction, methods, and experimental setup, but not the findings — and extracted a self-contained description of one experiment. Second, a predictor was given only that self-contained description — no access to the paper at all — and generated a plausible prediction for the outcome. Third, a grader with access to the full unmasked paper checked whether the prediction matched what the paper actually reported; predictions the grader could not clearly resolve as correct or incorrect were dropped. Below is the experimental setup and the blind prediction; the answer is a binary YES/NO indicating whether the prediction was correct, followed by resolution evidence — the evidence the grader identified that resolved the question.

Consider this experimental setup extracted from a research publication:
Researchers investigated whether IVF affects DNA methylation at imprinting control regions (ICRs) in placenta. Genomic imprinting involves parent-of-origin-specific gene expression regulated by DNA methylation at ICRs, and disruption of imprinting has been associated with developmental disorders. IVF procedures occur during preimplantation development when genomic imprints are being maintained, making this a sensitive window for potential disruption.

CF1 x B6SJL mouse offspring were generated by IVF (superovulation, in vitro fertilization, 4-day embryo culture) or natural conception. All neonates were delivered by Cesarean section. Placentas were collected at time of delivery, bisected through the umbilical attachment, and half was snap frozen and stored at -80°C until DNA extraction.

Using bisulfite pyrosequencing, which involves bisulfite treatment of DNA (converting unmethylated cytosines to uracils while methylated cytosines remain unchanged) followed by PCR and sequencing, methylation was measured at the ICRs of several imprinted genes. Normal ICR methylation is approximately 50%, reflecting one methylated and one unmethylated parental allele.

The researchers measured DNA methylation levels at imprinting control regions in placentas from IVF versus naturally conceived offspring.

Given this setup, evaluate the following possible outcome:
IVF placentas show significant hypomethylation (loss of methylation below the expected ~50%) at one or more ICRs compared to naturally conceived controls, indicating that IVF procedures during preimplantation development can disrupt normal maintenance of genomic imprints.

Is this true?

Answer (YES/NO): YES